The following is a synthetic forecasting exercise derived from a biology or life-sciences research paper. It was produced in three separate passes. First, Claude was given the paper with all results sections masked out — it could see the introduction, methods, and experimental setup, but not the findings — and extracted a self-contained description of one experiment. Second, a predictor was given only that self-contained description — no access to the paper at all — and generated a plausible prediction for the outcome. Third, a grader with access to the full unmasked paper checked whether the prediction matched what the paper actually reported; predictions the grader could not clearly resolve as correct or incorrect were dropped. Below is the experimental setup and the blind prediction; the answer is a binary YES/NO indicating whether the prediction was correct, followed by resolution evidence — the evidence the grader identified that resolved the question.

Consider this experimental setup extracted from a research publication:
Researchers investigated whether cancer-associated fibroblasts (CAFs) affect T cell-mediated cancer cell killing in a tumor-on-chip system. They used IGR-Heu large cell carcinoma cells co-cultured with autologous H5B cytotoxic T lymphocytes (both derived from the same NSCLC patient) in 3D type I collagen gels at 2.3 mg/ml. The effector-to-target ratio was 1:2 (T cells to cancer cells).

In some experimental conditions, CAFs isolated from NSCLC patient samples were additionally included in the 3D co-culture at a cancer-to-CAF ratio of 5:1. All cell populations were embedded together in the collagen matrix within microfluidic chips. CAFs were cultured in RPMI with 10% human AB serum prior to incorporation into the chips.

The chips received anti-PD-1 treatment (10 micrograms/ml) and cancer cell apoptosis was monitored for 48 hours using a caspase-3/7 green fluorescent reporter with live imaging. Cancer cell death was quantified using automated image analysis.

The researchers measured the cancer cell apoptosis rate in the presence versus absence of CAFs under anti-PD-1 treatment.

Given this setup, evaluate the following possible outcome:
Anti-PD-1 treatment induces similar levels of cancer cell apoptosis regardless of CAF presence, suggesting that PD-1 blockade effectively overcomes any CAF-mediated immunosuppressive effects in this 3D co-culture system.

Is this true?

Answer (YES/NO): NO